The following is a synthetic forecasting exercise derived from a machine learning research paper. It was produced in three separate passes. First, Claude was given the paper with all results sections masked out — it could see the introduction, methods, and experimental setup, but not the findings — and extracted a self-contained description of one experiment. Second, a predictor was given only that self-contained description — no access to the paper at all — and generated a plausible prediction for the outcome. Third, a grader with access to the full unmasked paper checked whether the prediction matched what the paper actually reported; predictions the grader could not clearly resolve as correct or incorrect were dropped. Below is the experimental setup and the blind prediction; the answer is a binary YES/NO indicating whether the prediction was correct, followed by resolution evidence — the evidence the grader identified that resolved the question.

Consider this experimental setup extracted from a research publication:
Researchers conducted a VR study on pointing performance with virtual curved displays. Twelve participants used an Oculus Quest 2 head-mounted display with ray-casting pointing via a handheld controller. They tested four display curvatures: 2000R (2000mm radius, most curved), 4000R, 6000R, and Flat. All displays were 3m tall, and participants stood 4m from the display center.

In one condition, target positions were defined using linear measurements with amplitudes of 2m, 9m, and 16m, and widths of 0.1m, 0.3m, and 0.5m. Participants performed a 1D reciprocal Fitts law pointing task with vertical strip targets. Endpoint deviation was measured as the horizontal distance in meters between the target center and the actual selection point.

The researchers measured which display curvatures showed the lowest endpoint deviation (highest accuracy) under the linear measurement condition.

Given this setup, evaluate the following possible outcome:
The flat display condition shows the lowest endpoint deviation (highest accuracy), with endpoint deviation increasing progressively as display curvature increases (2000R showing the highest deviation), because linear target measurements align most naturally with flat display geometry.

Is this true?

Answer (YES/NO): NO